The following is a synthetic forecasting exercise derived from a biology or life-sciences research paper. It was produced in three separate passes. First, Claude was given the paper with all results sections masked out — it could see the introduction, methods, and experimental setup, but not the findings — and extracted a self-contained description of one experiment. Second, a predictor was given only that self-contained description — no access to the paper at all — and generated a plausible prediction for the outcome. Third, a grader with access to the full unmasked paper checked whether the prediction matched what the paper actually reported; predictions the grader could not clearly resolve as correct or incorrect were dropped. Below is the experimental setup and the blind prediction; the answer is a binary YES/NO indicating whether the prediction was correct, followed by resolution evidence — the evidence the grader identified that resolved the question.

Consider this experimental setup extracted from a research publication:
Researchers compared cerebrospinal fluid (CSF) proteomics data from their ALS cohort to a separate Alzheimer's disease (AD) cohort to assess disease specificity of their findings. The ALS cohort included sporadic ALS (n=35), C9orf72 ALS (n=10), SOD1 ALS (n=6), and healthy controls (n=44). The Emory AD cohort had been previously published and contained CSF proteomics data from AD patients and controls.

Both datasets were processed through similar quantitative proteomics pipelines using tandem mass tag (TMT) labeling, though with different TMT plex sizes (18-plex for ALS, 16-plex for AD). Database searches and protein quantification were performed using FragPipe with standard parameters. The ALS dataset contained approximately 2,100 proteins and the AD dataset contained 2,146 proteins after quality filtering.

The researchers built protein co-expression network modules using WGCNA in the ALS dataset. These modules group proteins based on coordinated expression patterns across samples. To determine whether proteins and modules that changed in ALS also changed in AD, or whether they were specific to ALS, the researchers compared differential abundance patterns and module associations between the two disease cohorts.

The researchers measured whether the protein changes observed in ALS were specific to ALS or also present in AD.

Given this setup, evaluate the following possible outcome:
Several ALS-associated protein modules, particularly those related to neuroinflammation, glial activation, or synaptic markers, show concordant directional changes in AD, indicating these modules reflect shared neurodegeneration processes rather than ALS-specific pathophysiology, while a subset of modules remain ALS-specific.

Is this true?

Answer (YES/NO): NO